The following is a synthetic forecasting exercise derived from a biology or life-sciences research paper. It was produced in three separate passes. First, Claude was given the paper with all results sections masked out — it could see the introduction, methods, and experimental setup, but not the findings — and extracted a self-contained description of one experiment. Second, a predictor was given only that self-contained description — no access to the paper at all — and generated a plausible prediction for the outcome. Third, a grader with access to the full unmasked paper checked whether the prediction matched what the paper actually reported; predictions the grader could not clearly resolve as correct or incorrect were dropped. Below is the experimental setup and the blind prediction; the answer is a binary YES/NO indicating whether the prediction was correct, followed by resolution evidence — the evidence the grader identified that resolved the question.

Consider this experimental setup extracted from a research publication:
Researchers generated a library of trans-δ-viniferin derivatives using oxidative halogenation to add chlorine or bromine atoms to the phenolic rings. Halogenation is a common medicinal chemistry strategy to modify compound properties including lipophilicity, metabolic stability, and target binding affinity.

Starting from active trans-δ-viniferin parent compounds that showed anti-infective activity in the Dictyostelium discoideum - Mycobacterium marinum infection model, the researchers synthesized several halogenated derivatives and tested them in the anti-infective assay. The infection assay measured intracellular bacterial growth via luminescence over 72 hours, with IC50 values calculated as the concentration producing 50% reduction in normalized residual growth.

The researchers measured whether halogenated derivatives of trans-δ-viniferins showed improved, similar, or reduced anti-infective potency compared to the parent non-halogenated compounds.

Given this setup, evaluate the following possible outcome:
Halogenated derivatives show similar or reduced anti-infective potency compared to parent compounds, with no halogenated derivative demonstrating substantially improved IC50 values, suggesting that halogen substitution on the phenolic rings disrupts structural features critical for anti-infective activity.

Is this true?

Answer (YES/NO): YES